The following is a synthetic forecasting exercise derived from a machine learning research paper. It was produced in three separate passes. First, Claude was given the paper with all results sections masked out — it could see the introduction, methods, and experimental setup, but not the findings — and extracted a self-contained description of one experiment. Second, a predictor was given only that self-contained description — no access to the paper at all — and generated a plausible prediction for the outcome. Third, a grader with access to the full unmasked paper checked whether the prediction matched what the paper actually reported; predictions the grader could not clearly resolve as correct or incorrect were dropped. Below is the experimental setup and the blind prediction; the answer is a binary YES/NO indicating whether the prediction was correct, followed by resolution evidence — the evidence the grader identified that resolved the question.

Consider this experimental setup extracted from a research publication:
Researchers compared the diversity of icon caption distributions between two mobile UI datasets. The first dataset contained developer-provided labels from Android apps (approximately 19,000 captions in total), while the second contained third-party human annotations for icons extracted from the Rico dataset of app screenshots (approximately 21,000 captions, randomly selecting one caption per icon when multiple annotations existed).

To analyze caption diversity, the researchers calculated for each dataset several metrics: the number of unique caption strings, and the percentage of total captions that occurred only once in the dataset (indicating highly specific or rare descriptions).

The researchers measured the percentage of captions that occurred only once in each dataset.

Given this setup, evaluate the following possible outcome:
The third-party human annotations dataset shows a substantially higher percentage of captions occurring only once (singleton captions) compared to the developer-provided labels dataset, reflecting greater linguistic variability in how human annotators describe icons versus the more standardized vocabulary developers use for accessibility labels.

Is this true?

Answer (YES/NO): YES